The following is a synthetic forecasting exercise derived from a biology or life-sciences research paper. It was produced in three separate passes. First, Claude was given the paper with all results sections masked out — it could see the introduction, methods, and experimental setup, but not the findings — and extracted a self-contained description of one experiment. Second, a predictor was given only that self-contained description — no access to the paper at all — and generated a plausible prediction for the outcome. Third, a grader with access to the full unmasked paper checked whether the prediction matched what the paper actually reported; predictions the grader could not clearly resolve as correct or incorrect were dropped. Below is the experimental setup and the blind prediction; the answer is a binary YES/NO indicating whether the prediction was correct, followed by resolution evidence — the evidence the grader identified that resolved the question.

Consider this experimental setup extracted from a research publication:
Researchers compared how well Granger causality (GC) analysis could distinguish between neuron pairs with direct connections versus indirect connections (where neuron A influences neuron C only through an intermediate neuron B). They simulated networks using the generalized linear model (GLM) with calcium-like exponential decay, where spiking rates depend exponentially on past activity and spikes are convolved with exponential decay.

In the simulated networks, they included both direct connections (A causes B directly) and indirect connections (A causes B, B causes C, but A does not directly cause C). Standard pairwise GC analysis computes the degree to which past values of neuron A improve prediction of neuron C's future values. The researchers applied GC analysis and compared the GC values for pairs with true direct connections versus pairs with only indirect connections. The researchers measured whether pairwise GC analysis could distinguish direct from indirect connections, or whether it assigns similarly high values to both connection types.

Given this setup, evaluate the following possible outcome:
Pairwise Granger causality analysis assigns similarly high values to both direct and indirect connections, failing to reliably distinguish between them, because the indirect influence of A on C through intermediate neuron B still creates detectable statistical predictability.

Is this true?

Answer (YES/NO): YES